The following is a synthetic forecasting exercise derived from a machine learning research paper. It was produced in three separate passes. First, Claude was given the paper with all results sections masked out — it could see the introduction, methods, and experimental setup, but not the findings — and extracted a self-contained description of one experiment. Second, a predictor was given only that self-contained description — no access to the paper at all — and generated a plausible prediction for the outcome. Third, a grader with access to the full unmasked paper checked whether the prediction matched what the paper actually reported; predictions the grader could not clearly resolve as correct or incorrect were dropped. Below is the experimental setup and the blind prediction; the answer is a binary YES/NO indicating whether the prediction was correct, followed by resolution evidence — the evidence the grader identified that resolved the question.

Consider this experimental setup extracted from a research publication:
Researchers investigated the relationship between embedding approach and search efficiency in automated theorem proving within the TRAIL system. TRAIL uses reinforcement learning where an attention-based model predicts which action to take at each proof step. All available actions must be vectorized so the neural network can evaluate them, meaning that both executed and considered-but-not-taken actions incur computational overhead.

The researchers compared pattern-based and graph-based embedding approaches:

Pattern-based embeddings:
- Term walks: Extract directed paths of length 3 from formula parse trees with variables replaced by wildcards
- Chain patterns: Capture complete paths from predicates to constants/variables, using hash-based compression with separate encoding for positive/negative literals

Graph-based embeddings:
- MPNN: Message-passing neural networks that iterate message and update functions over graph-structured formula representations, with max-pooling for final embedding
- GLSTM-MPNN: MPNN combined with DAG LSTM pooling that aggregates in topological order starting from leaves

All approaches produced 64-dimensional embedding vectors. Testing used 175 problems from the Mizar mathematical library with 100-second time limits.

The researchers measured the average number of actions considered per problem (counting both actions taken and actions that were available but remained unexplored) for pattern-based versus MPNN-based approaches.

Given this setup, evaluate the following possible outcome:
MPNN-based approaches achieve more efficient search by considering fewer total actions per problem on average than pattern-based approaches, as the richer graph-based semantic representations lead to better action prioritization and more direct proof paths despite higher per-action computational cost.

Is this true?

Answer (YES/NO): YES